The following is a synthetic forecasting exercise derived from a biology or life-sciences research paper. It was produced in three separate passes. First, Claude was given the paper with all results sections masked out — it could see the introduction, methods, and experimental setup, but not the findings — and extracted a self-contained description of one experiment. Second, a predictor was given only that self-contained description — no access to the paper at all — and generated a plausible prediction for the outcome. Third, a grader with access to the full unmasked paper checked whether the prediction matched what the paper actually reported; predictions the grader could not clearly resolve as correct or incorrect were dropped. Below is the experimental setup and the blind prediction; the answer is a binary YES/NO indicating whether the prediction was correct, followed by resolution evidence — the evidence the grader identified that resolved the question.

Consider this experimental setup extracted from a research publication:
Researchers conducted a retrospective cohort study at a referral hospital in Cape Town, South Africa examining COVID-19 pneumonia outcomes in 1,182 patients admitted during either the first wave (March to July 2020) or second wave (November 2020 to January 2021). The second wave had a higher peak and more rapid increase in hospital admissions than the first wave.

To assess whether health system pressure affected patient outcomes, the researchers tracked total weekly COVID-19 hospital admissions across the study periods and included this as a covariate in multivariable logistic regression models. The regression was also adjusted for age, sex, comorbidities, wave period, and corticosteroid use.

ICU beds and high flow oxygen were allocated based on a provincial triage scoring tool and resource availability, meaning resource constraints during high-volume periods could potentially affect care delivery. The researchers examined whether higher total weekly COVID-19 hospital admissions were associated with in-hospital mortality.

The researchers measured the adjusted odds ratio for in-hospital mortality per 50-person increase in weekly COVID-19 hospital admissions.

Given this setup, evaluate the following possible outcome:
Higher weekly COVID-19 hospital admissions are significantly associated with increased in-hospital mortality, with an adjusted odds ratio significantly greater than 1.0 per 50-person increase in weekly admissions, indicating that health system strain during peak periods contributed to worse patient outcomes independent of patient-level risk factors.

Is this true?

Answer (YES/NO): YES